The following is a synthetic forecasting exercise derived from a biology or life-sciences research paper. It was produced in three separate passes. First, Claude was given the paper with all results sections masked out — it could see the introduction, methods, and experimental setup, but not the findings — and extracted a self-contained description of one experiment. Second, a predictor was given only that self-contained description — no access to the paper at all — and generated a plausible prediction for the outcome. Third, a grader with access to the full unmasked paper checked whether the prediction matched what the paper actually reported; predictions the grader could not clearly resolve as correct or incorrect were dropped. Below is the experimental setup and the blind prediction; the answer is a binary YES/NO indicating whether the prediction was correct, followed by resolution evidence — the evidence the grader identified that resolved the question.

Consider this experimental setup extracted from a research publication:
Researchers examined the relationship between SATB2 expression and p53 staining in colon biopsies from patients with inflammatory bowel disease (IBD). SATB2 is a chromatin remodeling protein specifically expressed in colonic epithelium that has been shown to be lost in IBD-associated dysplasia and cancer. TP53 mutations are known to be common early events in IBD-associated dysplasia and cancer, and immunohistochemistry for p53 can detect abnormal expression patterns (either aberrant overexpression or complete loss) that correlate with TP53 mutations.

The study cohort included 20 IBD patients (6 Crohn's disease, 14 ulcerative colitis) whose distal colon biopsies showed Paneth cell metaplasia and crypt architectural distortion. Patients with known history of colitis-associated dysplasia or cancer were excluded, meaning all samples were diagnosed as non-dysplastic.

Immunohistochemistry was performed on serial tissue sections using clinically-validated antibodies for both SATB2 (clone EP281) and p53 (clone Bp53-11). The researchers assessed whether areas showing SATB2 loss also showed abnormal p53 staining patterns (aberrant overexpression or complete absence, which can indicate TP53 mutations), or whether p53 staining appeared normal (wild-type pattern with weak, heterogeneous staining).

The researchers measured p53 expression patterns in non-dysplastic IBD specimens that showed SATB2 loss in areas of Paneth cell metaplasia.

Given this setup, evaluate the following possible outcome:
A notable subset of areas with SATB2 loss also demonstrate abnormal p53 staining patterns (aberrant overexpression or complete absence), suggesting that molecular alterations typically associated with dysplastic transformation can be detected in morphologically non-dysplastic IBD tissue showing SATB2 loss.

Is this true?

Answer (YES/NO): NO